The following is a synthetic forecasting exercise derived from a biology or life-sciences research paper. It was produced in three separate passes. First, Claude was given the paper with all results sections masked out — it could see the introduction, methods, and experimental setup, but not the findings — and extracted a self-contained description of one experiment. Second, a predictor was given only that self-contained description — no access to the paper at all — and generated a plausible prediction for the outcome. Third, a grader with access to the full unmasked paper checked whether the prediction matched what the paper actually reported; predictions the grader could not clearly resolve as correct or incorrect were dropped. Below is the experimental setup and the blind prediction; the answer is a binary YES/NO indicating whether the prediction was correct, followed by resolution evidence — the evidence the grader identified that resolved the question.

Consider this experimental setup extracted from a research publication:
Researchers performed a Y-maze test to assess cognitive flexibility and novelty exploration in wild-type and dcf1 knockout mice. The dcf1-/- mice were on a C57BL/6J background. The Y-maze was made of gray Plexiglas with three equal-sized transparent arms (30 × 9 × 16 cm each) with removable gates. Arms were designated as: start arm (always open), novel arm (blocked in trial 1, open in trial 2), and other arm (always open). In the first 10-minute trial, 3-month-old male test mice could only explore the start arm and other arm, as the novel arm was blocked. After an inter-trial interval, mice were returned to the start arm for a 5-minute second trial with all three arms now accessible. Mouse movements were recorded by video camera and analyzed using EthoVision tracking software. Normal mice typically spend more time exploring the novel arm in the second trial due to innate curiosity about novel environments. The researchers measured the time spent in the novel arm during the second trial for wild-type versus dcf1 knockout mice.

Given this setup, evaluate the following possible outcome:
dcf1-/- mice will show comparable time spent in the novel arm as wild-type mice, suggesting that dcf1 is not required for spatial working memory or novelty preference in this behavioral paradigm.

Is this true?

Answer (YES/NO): NO